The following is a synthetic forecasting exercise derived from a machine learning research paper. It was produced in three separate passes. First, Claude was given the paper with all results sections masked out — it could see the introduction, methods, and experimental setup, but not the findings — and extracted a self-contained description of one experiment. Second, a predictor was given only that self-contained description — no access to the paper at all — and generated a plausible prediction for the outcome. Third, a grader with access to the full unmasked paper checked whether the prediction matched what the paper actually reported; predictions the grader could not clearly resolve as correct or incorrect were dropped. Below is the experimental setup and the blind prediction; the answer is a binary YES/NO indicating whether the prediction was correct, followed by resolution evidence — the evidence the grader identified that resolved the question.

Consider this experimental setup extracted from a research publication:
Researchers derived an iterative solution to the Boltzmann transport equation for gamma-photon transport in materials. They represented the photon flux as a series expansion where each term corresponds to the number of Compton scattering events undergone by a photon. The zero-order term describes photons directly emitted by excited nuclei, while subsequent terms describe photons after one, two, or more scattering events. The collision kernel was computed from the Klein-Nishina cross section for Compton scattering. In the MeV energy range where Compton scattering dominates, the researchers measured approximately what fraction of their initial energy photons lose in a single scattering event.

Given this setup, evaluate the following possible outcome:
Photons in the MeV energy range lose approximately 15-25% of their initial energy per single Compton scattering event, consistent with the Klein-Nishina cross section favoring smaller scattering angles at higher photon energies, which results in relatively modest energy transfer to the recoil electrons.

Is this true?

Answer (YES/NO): NO